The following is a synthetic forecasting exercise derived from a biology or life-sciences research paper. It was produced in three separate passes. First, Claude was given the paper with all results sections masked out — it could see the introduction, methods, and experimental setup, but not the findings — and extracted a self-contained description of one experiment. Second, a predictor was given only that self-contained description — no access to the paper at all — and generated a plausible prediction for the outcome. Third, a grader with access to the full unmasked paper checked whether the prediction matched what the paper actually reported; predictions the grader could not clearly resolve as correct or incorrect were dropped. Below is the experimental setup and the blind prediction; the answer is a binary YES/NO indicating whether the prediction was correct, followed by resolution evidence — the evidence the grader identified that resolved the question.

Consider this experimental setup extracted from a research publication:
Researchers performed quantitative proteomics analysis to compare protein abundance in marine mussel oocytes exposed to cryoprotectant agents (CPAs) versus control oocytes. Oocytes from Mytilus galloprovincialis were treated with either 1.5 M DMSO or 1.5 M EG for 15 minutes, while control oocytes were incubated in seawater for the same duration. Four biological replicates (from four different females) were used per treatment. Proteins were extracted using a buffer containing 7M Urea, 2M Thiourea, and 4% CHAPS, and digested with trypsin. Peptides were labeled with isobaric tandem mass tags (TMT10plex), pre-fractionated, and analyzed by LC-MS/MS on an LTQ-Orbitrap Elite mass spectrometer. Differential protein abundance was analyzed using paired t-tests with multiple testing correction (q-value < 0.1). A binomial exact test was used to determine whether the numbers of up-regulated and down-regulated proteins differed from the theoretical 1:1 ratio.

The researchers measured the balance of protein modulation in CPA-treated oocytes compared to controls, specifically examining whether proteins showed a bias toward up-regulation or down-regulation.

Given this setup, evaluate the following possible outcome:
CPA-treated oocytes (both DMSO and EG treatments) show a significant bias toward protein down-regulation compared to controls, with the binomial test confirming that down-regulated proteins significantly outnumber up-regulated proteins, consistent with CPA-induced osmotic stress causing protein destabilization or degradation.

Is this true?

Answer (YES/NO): NO